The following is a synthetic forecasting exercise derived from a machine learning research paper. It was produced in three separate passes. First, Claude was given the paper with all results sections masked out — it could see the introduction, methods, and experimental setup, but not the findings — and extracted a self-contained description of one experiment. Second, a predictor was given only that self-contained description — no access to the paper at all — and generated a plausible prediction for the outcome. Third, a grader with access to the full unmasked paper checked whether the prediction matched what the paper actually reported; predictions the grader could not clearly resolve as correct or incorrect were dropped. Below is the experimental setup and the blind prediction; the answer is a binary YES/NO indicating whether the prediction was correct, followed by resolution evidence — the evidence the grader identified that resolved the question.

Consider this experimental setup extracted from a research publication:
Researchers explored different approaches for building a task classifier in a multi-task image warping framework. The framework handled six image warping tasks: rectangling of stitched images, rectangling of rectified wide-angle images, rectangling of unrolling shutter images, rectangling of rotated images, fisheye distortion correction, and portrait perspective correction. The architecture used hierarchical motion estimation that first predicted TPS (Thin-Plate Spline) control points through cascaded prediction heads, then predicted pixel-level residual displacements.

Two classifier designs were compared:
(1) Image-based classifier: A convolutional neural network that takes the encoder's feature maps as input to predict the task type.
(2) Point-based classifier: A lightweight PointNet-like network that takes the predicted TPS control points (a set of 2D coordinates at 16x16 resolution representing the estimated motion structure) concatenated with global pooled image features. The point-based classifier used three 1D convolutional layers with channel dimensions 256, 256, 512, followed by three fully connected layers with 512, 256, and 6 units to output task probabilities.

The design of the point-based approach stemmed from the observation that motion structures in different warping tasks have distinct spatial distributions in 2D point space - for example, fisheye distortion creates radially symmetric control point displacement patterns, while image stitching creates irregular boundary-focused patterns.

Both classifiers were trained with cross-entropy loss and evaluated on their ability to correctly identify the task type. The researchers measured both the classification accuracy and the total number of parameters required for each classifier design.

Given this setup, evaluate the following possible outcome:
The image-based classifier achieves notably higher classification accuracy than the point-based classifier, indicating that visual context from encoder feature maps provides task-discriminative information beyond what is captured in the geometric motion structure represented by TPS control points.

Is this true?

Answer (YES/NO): NO